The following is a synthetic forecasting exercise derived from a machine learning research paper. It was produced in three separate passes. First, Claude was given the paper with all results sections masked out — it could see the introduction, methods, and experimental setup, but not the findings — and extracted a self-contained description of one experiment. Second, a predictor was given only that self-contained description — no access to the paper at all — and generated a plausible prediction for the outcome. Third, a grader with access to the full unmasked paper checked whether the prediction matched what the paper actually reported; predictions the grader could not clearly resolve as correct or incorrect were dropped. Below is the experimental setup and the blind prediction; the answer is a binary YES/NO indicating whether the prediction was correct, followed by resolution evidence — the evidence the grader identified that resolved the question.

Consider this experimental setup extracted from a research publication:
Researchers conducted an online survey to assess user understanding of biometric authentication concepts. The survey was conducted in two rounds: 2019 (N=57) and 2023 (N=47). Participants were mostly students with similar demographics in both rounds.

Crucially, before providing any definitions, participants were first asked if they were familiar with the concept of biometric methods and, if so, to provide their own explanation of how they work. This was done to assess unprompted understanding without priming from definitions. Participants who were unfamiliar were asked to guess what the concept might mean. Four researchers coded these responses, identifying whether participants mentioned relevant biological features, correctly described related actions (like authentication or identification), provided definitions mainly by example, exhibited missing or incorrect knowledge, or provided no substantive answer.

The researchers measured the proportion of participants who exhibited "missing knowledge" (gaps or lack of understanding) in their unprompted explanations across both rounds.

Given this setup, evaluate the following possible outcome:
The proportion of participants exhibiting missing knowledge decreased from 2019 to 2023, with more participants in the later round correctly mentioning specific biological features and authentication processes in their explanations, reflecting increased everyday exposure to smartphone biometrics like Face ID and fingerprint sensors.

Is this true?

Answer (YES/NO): NO